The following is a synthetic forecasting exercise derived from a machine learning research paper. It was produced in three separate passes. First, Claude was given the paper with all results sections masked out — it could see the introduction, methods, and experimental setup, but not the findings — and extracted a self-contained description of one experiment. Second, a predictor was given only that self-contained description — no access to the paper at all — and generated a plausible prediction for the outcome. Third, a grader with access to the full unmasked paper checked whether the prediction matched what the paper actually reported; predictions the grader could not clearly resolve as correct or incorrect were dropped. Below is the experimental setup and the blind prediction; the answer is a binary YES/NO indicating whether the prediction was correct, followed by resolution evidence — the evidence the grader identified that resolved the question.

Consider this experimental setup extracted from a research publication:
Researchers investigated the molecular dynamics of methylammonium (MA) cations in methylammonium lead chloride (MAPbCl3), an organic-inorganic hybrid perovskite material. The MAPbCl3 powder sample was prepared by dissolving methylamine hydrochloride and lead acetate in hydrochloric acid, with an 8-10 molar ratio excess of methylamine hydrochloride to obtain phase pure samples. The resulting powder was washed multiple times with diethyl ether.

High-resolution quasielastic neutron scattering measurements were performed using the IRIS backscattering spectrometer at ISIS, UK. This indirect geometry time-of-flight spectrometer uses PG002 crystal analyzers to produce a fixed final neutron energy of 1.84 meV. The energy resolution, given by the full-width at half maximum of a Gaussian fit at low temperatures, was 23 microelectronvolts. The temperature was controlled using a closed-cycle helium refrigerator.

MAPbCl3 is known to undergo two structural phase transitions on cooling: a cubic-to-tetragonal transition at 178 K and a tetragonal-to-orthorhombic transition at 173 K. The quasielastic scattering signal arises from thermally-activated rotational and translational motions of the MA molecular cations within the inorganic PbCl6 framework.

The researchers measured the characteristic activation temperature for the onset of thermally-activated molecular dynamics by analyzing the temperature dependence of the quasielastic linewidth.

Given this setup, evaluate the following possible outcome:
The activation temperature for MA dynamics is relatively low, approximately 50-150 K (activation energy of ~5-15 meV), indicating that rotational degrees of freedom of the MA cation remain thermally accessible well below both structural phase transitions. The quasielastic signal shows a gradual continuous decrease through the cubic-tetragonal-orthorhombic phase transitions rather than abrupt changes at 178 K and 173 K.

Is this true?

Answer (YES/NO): NO